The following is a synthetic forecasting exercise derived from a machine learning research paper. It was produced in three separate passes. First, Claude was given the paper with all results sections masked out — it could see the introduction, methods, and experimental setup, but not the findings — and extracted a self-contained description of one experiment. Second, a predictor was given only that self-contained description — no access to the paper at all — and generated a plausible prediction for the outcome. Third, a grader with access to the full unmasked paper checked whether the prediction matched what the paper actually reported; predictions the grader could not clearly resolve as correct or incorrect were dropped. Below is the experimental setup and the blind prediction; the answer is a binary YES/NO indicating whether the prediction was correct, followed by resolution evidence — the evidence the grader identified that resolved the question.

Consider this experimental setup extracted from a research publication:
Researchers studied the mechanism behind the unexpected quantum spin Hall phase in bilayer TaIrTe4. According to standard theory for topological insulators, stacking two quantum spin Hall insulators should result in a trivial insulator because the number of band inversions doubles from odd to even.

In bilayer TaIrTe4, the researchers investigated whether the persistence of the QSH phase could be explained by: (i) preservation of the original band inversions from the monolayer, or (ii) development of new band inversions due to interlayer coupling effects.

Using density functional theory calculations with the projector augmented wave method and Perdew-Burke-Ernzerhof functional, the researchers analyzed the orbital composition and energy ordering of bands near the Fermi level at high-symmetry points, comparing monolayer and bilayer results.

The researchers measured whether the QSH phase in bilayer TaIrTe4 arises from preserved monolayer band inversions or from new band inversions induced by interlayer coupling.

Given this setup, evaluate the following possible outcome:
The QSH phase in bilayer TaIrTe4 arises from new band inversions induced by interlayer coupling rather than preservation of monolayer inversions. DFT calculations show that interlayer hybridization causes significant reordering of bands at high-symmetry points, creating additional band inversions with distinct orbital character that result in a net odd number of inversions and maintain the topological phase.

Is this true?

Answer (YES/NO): YES